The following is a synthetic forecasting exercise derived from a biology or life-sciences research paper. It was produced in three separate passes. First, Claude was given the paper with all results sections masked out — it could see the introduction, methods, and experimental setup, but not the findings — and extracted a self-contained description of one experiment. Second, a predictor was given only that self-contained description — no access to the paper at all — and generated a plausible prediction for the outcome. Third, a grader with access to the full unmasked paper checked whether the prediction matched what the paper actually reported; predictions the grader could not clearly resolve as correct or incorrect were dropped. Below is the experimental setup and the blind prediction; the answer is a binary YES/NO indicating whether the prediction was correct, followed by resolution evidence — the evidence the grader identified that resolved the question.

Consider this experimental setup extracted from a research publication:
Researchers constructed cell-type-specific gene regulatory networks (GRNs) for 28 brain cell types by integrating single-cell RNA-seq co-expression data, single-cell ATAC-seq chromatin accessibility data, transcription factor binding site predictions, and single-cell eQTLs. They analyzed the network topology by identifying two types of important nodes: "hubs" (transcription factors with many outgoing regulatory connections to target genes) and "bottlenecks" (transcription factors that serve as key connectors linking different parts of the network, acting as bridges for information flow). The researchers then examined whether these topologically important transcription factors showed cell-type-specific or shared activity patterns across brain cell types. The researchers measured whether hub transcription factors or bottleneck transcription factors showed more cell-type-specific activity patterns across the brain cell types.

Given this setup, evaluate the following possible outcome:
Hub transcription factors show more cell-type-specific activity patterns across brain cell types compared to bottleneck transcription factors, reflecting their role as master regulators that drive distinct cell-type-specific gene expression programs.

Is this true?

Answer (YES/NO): NO